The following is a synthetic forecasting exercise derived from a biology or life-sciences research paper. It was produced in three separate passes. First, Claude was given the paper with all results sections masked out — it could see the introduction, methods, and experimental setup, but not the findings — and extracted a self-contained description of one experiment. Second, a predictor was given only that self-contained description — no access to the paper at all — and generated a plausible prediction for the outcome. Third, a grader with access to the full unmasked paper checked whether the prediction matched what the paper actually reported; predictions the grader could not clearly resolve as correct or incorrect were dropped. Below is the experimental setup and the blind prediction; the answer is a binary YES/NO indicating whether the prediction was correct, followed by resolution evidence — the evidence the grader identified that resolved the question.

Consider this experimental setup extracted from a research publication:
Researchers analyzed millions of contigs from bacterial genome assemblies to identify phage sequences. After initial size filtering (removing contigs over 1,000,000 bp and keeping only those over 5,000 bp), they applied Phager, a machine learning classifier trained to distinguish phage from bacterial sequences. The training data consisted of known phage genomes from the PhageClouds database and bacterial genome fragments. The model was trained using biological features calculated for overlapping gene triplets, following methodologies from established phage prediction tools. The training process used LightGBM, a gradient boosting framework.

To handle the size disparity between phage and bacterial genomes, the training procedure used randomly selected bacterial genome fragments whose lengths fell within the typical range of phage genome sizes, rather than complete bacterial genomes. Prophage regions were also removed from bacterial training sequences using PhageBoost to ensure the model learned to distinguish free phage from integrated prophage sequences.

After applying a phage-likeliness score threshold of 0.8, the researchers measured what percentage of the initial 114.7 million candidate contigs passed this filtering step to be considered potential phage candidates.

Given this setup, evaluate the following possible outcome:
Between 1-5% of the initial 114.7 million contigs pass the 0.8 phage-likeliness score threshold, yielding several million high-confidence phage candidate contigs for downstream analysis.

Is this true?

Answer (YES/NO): YES